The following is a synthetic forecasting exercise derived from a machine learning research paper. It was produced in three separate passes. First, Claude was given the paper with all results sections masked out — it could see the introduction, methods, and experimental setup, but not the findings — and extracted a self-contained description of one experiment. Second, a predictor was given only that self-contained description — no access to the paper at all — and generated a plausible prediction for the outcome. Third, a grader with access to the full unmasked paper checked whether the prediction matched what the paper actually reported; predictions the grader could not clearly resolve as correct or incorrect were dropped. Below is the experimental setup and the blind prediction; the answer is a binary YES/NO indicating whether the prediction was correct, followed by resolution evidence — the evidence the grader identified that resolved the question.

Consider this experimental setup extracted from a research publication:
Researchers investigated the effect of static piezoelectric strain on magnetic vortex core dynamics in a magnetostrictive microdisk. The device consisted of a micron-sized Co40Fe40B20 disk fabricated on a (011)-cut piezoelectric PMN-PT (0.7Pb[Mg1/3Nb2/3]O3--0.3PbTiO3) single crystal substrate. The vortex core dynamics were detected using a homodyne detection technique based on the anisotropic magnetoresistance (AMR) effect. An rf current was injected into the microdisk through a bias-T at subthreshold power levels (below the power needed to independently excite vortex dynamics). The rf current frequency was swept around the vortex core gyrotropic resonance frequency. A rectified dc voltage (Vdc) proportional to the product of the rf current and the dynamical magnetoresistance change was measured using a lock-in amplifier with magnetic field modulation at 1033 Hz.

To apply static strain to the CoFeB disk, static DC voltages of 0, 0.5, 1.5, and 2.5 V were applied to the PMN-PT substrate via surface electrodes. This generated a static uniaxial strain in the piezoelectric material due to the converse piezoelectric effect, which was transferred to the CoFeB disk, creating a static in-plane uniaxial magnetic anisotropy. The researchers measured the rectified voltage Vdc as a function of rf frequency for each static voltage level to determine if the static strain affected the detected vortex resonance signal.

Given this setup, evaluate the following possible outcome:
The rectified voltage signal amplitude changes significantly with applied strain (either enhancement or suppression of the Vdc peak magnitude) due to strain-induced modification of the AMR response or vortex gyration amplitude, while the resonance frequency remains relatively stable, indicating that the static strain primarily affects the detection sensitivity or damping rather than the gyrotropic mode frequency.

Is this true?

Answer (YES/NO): NO